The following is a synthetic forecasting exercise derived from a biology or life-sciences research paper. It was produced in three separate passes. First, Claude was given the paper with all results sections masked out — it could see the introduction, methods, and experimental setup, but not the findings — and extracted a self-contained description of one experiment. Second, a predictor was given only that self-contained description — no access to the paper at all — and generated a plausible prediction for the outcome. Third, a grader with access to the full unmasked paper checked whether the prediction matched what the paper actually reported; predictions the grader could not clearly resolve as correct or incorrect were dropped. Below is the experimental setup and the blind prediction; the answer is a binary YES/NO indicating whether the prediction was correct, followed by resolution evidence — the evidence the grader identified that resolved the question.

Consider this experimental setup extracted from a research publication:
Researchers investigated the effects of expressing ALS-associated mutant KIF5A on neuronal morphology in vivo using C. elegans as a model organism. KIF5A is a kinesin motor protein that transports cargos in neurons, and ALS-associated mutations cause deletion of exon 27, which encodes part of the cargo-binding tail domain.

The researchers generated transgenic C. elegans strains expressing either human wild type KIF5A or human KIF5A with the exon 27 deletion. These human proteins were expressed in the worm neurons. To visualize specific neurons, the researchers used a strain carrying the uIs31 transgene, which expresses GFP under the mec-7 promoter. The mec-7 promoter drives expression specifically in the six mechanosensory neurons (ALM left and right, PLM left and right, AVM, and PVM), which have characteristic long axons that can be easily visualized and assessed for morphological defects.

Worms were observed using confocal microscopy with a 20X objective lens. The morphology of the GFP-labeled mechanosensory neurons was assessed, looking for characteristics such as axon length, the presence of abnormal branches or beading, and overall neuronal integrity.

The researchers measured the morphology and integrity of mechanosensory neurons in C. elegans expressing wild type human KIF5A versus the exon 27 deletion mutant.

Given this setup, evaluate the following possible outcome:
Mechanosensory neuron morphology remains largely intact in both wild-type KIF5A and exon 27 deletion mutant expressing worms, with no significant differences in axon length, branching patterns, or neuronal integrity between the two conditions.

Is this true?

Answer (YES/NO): NO